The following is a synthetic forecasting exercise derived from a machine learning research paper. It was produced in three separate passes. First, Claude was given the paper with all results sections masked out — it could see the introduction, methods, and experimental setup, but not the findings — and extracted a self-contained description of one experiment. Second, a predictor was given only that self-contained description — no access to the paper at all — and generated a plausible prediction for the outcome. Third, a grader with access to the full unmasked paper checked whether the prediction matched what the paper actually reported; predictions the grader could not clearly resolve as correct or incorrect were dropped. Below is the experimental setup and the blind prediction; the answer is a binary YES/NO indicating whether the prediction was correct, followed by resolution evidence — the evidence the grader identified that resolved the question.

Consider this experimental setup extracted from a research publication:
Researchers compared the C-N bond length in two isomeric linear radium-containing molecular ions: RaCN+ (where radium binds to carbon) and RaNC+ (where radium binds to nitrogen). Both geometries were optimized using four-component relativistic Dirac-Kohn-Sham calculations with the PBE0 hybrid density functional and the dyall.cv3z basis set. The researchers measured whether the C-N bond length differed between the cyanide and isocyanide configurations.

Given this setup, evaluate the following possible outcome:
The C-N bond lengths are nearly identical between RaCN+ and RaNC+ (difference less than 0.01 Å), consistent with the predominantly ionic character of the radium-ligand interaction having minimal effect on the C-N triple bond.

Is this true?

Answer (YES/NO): NO